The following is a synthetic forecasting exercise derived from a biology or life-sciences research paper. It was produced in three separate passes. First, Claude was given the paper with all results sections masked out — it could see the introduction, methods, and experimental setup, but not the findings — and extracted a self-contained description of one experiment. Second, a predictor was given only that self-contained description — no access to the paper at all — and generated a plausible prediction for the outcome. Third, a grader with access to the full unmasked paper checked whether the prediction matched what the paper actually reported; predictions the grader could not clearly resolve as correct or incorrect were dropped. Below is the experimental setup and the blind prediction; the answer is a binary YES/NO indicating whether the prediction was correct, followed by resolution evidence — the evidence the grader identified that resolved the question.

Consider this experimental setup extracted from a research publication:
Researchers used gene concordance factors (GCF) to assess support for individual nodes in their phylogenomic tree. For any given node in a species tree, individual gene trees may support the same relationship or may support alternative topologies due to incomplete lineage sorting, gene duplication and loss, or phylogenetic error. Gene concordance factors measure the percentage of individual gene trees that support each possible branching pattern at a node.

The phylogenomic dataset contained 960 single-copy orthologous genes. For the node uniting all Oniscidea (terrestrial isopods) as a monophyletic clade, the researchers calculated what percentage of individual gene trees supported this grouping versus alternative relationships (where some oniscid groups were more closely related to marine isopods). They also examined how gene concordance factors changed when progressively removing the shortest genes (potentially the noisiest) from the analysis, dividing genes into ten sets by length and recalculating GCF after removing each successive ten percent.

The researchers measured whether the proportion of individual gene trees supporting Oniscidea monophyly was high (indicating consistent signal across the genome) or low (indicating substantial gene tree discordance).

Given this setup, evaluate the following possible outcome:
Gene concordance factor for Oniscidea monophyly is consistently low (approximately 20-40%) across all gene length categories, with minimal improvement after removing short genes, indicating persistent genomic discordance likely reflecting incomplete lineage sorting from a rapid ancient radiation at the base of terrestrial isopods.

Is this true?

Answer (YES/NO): NO